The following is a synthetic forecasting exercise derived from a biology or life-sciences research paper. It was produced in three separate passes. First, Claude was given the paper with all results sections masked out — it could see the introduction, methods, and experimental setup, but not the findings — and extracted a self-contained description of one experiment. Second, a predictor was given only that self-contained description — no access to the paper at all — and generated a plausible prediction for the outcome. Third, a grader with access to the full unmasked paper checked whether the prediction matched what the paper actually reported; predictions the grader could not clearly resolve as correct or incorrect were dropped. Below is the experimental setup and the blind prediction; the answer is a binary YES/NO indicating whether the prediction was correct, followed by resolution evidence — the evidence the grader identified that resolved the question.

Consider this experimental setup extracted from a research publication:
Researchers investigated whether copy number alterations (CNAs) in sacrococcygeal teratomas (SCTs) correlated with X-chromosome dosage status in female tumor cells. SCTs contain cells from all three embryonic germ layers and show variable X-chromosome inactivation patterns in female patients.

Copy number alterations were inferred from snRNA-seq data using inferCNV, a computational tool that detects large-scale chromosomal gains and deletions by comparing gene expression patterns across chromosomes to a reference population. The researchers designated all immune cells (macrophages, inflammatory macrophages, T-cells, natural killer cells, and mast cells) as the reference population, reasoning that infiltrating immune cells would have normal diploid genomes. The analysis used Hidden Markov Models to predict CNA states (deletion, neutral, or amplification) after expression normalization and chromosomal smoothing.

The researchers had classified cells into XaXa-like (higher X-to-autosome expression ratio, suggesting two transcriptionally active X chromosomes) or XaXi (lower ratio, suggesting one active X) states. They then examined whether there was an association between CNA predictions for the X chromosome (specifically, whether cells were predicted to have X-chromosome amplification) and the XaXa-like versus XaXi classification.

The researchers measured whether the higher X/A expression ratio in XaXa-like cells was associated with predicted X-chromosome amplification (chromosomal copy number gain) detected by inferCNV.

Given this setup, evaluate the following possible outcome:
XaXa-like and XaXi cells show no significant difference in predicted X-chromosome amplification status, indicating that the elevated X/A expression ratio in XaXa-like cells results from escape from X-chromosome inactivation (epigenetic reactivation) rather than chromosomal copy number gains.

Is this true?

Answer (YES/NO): NO